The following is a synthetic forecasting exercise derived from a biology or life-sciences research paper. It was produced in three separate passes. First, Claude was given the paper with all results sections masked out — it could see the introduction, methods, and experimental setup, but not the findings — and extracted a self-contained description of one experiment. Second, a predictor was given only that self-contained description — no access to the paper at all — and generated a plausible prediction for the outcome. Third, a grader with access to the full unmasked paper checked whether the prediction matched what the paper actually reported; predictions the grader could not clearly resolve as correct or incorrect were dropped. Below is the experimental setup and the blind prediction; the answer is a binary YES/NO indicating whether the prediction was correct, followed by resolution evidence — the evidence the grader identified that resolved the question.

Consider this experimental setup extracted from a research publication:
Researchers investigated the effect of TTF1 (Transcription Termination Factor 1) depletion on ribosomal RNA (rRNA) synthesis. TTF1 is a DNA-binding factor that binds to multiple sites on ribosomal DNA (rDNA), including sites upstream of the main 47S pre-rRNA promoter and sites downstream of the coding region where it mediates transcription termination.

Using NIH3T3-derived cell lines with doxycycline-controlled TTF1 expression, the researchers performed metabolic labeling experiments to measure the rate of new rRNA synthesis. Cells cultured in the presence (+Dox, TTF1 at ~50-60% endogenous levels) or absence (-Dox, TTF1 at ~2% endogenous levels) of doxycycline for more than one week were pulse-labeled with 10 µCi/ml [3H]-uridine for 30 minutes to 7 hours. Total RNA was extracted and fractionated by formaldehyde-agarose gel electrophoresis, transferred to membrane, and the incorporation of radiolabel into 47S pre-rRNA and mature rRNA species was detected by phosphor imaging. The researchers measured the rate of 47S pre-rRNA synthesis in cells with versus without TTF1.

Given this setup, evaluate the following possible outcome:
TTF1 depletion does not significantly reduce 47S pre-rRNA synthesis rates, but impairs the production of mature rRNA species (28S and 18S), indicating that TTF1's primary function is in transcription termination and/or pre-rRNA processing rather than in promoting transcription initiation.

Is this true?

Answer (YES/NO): NO